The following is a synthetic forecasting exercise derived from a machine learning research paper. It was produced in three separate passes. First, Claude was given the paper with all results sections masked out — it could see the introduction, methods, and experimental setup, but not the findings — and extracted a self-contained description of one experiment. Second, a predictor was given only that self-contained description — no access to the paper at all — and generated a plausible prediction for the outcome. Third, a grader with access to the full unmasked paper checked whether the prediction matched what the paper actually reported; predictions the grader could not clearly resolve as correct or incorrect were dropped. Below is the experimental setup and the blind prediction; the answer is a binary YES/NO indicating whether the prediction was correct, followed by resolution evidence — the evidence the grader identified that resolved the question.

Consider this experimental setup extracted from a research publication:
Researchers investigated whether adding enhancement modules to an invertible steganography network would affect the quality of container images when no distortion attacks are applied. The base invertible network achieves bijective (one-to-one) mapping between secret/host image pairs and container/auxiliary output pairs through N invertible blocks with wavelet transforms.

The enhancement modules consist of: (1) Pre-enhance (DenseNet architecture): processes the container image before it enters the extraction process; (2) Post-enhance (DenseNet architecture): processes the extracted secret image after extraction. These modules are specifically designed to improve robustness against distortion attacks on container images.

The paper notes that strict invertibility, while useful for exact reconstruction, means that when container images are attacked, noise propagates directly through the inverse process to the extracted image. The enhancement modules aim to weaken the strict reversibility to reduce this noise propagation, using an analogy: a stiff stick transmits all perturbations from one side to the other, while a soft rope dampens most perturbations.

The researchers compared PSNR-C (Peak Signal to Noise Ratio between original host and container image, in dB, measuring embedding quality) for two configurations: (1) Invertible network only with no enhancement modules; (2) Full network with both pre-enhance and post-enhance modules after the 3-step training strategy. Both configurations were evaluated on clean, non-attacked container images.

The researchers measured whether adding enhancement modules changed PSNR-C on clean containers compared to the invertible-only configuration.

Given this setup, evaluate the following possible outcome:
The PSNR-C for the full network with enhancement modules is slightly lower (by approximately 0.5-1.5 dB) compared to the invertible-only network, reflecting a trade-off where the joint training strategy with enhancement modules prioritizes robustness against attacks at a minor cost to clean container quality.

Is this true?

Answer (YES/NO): NO